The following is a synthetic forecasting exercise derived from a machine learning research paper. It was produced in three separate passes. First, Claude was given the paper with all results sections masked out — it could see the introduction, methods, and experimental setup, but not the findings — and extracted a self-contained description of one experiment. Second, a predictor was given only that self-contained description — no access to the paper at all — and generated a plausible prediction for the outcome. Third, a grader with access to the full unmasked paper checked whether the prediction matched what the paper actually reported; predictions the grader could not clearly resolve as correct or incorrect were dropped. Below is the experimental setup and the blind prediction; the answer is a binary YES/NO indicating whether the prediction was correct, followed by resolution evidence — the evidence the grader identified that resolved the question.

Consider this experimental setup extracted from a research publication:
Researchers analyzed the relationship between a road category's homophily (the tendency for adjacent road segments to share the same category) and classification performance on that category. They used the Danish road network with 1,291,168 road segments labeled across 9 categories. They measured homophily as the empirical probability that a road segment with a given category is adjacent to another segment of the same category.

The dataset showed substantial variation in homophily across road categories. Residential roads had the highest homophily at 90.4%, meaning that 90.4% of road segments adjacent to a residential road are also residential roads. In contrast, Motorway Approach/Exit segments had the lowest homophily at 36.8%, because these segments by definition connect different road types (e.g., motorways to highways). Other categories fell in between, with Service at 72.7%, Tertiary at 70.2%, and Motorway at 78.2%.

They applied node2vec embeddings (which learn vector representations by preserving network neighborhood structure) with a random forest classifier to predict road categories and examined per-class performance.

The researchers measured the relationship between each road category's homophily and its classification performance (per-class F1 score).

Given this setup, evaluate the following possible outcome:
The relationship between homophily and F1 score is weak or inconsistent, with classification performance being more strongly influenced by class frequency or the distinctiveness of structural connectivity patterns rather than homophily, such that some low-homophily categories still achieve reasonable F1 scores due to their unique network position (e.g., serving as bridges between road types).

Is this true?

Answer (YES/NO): NO